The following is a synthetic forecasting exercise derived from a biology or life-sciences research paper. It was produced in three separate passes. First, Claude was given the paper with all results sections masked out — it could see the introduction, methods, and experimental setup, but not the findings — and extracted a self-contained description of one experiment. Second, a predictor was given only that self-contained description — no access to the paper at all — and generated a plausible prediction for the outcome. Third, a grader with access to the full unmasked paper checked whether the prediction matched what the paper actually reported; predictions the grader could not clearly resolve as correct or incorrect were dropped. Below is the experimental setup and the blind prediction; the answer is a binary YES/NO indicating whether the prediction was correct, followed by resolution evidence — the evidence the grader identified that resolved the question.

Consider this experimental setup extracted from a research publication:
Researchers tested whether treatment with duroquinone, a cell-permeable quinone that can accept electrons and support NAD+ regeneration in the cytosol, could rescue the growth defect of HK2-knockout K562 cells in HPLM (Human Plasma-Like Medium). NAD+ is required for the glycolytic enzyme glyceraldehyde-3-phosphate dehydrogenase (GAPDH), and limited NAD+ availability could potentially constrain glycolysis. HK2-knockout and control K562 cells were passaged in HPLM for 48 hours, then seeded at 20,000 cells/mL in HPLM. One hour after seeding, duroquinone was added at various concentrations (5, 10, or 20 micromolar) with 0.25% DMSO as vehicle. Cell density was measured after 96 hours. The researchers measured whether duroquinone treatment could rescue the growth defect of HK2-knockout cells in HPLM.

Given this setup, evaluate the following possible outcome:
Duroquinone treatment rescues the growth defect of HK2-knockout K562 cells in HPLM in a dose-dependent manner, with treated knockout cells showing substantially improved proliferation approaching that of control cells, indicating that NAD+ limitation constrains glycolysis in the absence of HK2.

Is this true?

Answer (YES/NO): NO